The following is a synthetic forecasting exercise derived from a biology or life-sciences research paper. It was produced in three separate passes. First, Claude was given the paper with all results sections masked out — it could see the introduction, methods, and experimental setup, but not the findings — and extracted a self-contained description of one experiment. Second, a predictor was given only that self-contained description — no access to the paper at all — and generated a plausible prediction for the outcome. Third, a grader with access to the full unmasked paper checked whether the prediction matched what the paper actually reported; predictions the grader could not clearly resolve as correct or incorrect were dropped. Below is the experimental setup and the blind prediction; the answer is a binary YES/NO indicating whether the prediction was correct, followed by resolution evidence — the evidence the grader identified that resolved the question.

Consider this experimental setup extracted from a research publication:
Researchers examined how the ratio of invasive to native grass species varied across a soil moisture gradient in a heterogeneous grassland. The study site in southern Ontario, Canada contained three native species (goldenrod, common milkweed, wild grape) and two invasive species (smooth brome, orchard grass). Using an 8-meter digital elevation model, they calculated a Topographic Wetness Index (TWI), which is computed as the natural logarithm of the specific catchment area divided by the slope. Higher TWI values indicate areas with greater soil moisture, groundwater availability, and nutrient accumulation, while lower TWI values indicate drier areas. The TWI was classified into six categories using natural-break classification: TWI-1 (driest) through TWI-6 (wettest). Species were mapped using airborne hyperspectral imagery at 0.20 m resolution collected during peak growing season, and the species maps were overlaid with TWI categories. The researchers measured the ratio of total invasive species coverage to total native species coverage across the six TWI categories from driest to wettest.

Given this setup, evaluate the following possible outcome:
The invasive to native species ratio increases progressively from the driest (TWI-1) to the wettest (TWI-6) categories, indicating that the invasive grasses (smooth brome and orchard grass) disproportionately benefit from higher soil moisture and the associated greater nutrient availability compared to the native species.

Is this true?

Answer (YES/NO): NO